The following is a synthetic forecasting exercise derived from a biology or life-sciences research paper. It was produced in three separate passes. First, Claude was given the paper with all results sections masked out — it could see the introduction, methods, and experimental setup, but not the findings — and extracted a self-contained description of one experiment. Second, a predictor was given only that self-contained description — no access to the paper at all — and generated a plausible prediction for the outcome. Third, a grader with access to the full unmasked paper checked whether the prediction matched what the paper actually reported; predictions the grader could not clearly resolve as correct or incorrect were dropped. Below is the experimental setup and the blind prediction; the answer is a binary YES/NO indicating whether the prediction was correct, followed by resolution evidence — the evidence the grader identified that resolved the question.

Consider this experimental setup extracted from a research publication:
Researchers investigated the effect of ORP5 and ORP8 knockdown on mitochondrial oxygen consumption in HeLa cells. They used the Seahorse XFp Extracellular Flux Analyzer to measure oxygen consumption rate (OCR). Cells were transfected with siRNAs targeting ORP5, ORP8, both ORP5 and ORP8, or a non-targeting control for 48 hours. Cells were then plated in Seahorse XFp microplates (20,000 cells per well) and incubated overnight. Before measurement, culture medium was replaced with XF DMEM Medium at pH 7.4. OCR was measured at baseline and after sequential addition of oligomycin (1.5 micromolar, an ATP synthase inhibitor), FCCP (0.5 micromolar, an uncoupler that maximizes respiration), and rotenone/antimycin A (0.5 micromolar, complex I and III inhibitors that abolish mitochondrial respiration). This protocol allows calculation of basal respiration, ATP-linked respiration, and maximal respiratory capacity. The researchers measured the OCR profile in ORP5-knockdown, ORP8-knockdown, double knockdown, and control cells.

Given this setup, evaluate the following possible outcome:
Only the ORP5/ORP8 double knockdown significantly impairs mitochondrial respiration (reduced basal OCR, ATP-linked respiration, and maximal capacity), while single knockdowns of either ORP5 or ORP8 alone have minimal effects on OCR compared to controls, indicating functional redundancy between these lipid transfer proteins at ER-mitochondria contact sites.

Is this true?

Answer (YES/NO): NO